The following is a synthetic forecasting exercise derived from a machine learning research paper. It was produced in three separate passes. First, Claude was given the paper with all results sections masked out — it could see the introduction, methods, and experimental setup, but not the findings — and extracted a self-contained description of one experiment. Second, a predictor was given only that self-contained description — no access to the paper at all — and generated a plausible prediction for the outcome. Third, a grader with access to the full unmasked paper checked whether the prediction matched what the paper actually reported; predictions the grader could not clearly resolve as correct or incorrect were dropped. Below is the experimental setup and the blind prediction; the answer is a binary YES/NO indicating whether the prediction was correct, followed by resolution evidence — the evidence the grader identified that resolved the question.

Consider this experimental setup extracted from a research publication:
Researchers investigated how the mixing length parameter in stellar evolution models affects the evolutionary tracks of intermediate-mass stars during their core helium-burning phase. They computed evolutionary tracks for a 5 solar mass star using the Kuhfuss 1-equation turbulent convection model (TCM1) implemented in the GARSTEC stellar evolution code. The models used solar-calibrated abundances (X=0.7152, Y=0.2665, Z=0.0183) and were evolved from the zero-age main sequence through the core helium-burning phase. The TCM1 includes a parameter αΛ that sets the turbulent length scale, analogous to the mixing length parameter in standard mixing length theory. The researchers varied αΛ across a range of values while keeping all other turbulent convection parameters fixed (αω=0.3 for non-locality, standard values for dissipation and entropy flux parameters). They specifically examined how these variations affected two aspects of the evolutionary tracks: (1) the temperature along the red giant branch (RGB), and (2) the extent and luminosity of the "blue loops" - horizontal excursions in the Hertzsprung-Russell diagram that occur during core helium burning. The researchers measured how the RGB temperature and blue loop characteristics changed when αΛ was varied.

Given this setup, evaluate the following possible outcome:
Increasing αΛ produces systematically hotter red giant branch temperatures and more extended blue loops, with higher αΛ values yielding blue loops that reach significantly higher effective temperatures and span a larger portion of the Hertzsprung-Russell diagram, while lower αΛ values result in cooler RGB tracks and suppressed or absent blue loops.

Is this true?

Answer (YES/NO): NO